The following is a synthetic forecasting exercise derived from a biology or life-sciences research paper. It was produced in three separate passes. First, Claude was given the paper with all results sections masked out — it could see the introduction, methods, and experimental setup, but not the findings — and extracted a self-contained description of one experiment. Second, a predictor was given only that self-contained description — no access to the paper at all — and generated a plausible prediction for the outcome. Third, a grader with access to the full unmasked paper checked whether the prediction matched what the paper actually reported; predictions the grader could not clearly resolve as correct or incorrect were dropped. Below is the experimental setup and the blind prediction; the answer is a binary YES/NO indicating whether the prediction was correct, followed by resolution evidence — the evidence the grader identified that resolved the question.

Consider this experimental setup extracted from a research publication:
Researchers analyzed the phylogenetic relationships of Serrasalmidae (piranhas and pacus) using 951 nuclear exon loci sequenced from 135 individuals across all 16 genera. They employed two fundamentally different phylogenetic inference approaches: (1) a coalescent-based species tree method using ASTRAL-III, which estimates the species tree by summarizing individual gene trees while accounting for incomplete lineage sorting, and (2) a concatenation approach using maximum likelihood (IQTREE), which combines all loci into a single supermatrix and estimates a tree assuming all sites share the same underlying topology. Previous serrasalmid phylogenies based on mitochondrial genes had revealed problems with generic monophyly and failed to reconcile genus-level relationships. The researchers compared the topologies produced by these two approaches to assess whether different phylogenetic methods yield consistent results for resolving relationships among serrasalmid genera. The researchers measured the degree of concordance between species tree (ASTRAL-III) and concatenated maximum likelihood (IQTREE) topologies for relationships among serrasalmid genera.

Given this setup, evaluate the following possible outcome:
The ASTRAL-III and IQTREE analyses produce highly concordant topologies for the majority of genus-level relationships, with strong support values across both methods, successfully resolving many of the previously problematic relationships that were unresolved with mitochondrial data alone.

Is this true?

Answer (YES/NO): YES